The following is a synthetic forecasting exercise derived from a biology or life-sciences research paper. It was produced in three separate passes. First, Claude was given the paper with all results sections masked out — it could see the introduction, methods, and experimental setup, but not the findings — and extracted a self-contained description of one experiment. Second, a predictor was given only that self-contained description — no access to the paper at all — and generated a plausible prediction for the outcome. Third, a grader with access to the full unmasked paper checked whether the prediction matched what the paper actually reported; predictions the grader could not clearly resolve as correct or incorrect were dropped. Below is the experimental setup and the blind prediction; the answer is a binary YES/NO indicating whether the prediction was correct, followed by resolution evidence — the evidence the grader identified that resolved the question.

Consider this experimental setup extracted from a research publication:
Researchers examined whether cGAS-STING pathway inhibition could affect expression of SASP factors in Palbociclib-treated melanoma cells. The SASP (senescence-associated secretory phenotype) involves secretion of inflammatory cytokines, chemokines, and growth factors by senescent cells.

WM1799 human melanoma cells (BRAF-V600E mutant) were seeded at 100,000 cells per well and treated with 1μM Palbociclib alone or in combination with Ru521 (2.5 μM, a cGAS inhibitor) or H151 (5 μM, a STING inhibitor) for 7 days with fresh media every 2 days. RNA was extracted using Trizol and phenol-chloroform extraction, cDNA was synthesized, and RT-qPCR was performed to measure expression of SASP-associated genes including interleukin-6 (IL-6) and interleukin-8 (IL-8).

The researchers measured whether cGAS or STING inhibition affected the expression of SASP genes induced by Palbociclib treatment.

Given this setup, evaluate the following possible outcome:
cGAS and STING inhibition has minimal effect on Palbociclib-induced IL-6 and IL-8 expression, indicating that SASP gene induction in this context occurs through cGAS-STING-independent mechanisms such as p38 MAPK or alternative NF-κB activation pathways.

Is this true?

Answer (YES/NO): NO